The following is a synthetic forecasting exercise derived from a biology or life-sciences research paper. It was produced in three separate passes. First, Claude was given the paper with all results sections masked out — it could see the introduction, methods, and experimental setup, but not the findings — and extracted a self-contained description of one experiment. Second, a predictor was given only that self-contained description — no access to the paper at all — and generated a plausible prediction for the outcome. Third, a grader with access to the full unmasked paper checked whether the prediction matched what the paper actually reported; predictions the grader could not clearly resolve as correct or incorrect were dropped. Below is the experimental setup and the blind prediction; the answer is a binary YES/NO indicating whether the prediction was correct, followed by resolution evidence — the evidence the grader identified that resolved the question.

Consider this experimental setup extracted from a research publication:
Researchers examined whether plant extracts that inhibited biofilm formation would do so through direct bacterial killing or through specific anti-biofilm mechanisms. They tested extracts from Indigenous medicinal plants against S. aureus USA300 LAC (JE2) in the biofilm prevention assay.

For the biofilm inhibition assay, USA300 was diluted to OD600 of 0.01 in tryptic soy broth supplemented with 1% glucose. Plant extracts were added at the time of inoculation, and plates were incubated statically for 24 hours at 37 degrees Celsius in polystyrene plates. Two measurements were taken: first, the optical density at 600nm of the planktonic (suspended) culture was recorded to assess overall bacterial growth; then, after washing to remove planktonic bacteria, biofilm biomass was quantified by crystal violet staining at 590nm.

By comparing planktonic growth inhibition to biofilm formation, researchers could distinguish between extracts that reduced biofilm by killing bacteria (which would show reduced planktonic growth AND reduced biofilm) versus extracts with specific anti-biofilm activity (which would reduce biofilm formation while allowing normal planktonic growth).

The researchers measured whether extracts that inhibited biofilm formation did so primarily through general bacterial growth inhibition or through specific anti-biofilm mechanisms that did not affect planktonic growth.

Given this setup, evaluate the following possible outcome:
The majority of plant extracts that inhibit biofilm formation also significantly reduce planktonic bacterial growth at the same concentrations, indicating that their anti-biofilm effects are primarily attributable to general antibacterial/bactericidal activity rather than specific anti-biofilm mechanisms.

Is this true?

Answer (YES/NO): NO